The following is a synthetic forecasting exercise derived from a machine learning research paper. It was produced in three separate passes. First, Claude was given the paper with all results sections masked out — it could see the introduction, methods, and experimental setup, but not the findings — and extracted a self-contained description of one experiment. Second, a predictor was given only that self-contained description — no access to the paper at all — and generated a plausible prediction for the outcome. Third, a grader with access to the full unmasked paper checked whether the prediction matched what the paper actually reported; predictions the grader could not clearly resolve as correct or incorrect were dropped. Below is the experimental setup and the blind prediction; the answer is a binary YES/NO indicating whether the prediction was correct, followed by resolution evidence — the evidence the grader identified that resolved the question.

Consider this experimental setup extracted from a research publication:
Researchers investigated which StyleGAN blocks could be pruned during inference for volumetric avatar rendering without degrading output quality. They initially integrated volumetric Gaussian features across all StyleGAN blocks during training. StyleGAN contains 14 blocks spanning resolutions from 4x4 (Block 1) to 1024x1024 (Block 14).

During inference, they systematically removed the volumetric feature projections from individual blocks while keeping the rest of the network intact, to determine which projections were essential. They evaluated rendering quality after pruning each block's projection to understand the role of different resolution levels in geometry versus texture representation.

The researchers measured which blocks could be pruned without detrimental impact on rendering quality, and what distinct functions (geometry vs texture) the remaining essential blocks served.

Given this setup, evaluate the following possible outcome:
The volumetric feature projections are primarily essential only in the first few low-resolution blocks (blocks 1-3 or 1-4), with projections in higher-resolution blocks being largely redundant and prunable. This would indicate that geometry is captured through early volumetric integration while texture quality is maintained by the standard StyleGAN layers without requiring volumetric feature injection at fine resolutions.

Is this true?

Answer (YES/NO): NO